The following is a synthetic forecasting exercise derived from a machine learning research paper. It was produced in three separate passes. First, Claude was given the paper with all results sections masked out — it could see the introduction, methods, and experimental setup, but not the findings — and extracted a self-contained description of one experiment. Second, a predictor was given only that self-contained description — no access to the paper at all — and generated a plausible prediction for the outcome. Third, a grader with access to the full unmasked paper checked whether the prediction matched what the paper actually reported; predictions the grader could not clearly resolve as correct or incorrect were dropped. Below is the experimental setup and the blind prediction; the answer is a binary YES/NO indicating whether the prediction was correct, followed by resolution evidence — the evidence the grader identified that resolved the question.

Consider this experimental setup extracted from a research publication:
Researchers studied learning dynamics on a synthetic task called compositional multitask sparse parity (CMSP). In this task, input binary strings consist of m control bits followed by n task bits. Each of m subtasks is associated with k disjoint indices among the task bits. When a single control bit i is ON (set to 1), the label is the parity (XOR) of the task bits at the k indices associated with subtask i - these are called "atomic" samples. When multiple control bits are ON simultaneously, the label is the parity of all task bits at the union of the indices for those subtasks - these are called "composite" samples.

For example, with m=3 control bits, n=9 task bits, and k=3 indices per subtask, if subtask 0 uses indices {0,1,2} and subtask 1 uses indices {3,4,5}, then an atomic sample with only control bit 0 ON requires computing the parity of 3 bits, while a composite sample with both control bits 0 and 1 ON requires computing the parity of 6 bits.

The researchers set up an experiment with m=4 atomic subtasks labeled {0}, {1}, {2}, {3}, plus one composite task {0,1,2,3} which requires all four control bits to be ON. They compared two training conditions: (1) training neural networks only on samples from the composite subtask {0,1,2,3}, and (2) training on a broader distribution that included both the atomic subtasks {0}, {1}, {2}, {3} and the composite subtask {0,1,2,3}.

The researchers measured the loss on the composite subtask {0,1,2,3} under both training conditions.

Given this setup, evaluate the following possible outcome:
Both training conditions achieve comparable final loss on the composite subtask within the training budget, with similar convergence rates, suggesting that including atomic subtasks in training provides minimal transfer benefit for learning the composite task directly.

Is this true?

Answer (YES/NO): NO